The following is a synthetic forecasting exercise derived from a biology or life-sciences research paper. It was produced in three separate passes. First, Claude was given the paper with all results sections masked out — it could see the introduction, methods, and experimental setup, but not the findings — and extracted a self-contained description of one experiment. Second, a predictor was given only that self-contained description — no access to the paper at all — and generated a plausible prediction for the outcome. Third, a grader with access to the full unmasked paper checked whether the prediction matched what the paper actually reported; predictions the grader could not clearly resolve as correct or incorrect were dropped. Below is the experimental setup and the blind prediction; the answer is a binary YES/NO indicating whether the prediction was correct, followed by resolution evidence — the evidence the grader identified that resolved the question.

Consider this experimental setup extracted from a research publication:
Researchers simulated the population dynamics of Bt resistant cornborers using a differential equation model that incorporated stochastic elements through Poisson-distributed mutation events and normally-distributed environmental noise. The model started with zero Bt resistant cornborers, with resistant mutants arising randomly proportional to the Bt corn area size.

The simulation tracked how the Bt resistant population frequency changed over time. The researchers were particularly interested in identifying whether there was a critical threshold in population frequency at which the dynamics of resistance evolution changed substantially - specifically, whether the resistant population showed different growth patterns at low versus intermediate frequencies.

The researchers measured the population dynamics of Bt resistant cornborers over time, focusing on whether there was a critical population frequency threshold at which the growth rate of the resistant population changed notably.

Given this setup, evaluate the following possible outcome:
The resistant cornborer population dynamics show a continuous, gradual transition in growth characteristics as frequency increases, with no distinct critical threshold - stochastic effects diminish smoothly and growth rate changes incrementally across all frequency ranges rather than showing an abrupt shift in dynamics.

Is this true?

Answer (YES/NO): NO